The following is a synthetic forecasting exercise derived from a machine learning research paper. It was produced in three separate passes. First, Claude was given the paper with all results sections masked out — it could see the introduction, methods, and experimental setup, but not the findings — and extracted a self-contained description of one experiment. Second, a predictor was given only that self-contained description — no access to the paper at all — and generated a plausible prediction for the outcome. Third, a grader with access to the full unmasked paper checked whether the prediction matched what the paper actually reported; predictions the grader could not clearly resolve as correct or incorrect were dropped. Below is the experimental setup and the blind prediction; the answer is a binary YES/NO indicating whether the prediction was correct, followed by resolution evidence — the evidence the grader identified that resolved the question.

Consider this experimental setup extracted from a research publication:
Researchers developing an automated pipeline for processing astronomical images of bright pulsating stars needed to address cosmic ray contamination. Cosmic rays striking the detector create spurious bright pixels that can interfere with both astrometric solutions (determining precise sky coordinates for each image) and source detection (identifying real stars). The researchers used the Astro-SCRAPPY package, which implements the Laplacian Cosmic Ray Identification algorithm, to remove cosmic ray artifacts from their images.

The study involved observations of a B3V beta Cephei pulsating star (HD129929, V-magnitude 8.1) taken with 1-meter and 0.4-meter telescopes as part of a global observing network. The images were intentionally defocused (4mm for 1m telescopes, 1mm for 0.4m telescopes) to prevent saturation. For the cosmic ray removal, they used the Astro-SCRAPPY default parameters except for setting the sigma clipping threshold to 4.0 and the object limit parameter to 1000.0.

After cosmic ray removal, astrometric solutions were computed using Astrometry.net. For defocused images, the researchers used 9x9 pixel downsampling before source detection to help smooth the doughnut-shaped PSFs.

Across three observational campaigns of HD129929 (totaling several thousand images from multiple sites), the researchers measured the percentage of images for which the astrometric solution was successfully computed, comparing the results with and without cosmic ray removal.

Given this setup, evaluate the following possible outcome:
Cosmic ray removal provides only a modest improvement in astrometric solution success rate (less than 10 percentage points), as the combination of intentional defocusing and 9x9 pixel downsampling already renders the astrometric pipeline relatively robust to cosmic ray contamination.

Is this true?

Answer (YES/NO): NO